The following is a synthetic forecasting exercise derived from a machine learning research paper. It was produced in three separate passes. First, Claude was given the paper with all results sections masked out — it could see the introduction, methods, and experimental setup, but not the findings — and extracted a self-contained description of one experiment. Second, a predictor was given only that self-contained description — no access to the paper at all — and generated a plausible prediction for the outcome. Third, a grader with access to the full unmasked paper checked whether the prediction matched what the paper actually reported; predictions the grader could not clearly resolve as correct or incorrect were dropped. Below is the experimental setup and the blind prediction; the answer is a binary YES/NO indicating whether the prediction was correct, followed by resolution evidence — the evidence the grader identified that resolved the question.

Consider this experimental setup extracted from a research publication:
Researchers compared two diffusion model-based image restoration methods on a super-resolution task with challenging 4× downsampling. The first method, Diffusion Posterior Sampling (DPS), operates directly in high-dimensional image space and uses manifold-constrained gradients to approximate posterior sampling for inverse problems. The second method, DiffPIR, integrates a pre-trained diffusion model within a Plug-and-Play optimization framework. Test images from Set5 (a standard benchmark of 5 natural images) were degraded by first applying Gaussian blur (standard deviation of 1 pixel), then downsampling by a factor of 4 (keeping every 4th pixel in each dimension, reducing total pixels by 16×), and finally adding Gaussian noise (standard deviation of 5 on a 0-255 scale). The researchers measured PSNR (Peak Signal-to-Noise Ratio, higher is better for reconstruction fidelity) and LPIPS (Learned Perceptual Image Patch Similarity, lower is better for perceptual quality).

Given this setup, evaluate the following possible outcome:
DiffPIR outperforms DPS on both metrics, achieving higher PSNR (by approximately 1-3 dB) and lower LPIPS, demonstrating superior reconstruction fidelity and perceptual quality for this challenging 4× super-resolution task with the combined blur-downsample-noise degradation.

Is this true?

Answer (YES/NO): NO